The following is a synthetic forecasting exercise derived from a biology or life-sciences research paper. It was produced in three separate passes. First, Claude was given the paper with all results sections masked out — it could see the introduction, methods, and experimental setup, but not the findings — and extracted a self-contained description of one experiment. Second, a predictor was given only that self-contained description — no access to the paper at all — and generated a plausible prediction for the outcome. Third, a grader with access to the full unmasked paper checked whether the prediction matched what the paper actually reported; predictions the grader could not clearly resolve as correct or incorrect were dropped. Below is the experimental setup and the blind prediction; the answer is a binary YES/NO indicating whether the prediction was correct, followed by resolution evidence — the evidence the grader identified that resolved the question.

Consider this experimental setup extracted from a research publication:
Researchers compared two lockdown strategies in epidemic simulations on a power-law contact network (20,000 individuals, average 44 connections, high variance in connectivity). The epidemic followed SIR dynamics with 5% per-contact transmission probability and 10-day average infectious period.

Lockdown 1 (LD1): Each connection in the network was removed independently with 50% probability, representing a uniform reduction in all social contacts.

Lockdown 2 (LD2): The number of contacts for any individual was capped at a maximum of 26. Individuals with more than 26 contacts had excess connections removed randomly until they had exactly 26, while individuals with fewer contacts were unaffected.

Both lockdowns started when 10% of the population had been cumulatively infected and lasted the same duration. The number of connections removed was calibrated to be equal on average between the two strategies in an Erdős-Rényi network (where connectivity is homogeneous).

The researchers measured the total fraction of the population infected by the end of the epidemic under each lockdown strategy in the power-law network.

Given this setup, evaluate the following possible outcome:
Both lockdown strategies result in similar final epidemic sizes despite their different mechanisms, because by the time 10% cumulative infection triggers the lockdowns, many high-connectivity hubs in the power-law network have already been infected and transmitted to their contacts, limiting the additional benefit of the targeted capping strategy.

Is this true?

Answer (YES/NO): NO